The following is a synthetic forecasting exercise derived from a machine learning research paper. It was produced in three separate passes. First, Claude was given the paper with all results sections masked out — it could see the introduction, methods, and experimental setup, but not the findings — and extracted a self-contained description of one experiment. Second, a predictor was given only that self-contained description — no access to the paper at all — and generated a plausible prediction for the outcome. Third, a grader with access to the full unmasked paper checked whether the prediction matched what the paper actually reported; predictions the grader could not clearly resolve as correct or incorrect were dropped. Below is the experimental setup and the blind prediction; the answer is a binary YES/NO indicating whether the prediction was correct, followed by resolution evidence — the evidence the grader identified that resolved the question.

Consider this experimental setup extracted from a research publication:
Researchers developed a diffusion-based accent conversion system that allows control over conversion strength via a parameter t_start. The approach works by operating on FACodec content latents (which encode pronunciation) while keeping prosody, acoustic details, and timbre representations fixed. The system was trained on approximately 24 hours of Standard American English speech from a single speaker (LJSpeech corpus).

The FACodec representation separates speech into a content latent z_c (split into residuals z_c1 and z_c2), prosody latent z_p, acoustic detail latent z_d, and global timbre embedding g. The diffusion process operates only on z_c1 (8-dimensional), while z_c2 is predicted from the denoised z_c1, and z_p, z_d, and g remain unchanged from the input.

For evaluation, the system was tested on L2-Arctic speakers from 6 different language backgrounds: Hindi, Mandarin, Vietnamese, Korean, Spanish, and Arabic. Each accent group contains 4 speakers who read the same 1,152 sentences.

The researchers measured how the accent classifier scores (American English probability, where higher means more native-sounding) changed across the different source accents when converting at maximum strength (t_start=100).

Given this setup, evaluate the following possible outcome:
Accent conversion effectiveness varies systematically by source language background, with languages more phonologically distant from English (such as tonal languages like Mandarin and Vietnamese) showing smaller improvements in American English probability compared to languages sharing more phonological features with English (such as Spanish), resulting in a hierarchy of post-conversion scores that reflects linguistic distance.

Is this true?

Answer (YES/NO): NO